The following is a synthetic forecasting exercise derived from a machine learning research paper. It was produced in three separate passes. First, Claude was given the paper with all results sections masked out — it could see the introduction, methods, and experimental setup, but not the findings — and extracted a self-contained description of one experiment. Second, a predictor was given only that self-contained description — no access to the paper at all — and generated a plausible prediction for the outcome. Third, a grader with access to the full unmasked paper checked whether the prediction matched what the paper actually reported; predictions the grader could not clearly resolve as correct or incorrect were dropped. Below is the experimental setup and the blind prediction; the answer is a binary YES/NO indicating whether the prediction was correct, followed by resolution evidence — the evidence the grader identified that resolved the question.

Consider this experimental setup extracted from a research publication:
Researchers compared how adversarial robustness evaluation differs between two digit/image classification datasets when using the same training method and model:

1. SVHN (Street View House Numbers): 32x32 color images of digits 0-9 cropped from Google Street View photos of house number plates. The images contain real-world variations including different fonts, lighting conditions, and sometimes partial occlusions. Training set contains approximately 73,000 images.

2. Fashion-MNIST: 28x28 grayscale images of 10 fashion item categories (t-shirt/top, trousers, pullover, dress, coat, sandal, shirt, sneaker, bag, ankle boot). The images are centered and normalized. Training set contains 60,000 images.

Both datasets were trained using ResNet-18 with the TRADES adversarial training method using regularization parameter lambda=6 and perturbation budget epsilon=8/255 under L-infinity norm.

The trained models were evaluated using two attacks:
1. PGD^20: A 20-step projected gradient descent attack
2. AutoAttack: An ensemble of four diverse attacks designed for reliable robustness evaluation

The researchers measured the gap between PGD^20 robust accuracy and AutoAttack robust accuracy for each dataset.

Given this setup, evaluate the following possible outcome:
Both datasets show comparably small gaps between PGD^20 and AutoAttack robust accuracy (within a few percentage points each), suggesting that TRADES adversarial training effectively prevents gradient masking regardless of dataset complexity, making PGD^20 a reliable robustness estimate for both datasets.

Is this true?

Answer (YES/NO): NO